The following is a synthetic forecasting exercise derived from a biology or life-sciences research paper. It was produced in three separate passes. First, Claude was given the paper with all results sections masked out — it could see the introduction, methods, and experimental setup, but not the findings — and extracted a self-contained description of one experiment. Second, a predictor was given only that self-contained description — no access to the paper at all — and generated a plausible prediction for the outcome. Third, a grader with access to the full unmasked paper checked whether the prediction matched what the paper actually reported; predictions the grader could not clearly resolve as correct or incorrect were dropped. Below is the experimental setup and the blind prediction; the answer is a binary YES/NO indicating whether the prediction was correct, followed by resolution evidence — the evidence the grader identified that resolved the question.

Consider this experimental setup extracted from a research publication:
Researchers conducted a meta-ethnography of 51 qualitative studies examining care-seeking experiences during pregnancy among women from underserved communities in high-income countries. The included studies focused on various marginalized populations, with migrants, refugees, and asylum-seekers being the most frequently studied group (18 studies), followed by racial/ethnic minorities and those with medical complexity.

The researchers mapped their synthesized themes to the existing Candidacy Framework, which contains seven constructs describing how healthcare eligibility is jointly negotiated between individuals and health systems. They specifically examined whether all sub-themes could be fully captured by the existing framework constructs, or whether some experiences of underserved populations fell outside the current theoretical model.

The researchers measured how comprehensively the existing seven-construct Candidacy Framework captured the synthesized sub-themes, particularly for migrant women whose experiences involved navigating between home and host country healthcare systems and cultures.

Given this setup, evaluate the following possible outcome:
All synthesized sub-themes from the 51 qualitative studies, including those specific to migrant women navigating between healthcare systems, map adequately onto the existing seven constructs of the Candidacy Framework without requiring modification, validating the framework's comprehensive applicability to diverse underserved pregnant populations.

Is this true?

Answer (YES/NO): NO